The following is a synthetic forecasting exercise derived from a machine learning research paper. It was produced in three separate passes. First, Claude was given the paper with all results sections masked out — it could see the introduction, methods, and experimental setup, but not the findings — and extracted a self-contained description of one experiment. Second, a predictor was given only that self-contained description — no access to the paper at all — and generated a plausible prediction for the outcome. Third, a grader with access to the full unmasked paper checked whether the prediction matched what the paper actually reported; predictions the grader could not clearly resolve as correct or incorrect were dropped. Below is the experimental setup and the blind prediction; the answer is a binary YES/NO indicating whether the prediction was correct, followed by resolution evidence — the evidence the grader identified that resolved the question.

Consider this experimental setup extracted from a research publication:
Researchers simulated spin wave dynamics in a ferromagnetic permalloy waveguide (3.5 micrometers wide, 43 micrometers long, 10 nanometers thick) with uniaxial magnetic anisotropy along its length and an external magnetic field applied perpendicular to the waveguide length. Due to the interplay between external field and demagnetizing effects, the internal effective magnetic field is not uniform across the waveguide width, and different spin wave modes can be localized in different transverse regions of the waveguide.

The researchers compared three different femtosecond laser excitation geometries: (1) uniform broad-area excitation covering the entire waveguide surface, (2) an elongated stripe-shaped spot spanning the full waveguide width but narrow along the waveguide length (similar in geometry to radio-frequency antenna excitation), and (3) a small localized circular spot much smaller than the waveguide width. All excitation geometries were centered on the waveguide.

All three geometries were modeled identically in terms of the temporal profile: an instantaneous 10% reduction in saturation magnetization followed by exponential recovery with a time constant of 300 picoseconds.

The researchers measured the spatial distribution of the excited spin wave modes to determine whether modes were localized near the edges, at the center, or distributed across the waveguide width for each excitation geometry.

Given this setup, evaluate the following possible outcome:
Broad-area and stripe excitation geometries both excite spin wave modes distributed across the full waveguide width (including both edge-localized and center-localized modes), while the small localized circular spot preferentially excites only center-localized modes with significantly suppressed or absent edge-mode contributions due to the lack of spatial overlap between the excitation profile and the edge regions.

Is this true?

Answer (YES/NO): NO